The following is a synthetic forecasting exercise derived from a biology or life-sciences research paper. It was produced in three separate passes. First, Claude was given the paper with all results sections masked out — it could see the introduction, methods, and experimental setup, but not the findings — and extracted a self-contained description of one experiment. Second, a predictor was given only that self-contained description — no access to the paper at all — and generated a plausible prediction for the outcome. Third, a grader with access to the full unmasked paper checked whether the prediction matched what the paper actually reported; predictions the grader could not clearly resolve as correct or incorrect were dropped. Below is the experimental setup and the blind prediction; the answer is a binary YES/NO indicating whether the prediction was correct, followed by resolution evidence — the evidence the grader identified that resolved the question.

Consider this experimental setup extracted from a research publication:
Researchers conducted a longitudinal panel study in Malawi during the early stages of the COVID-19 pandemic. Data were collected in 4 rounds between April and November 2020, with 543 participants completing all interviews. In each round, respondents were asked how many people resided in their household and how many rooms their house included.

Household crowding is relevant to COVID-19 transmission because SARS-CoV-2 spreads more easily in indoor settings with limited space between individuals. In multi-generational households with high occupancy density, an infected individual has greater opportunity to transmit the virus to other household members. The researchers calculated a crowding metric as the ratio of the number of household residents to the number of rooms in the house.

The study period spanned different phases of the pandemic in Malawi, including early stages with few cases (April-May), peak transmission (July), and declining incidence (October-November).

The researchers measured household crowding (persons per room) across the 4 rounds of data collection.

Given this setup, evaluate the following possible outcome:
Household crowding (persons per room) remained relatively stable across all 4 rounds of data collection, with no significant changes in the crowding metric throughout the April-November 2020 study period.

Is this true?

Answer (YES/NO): YES